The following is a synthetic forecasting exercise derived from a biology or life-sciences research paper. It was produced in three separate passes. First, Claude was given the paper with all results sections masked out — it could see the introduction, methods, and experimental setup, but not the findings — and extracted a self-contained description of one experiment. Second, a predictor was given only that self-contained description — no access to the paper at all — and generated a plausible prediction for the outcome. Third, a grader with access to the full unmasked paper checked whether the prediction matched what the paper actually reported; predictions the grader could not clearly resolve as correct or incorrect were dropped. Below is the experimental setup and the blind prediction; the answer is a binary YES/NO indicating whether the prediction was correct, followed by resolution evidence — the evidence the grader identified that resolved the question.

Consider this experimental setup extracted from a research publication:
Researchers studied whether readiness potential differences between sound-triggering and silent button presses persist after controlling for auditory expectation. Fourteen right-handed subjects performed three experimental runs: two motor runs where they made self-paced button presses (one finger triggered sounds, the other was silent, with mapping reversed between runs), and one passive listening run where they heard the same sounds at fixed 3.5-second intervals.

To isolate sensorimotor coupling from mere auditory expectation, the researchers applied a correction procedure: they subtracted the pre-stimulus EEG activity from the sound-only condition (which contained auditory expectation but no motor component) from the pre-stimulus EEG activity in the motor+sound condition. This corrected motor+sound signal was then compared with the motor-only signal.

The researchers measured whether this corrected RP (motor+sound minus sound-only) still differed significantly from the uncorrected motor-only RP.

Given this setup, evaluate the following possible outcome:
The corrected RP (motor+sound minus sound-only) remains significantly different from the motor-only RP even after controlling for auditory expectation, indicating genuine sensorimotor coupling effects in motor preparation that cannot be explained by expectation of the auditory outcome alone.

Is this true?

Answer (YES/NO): YES